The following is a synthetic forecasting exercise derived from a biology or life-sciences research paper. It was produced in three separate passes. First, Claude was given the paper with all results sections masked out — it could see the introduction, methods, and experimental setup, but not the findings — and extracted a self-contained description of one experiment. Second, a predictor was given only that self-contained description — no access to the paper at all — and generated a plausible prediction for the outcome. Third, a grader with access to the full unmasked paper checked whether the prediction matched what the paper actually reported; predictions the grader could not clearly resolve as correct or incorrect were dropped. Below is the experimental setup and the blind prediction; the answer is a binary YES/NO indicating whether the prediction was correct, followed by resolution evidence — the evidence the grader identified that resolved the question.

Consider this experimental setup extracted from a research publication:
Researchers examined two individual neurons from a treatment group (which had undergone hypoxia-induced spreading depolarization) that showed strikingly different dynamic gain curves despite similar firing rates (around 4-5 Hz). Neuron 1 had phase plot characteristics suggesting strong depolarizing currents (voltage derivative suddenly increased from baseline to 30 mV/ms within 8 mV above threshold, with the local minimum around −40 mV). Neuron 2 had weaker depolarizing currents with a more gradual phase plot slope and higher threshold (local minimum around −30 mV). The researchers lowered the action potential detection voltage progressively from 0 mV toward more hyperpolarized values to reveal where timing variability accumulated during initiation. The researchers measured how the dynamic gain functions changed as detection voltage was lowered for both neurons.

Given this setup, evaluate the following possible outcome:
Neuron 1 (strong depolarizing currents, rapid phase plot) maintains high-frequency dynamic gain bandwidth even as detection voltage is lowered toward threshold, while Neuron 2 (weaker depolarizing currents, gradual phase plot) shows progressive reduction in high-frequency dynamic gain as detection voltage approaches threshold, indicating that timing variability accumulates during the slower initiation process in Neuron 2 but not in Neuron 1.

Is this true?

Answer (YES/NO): YES